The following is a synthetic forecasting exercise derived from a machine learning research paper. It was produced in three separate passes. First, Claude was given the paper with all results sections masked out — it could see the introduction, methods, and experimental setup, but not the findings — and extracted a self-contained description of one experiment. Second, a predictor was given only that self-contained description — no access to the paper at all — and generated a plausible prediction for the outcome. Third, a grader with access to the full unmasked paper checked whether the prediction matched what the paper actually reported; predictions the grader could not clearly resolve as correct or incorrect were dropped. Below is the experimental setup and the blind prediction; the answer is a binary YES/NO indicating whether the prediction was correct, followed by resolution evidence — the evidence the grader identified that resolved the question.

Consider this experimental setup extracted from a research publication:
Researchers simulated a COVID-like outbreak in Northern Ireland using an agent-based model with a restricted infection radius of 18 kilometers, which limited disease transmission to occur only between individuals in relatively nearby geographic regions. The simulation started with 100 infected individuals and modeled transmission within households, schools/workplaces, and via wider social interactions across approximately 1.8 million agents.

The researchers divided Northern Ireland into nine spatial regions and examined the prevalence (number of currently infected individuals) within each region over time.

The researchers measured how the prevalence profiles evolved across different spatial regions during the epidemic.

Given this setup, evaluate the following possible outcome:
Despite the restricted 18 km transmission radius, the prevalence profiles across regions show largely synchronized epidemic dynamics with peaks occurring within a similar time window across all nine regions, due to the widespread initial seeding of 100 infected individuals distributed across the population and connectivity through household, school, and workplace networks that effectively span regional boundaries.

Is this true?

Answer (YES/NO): NO